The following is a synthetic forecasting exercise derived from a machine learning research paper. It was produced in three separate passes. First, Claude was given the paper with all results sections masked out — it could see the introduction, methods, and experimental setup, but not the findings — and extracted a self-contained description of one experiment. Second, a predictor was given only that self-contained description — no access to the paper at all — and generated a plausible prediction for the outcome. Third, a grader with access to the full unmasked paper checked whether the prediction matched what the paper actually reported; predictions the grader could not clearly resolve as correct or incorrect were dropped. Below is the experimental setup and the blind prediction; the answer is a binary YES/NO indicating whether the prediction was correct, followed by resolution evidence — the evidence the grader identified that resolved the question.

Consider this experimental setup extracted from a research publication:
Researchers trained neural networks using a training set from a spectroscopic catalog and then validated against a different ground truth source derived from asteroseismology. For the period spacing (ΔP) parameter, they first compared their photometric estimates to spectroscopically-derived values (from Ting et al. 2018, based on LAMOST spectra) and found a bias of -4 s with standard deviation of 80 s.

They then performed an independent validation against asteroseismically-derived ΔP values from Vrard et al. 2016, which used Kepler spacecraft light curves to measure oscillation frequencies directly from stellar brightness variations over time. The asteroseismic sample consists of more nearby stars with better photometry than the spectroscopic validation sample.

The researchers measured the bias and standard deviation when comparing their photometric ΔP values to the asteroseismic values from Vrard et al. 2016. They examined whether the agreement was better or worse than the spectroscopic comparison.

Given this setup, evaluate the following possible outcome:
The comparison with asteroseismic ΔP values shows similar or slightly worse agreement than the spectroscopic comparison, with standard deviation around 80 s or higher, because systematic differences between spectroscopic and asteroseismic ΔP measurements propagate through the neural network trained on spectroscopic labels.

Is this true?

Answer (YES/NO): NO